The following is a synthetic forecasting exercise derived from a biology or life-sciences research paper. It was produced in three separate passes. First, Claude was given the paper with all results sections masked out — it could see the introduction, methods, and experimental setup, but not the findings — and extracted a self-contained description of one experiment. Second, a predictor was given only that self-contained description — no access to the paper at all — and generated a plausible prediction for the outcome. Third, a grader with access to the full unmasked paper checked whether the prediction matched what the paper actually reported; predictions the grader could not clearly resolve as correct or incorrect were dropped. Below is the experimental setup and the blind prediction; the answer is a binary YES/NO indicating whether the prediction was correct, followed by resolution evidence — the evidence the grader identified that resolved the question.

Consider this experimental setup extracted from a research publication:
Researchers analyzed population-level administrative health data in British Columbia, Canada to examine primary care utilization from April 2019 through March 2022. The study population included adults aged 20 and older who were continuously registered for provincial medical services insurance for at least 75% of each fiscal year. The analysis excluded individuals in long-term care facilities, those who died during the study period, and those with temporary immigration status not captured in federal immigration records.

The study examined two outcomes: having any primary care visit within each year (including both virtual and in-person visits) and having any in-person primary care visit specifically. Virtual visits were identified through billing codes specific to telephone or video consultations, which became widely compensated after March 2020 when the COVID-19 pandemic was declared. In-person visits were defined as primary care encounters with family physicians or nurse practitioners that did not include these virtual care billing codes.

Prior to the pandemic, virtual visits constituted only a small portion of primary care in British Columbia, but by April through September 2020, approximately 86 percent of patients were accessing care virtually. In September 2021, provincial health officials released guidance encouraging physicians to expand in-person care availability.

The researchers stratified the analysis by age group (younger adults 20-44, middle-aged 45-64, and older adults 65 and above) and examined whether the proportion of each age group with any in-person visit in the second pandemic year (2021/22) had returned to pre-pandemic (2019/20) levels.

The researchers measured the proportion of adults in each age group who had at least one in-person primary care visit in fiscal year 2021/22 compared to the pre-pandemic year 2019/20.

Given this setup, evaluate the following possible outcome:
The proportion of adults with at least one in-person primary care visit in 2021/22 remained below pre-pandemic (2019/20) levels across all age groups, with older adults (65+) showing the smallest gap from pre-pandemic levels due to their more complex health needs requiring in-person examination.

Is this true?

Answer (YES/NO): NO